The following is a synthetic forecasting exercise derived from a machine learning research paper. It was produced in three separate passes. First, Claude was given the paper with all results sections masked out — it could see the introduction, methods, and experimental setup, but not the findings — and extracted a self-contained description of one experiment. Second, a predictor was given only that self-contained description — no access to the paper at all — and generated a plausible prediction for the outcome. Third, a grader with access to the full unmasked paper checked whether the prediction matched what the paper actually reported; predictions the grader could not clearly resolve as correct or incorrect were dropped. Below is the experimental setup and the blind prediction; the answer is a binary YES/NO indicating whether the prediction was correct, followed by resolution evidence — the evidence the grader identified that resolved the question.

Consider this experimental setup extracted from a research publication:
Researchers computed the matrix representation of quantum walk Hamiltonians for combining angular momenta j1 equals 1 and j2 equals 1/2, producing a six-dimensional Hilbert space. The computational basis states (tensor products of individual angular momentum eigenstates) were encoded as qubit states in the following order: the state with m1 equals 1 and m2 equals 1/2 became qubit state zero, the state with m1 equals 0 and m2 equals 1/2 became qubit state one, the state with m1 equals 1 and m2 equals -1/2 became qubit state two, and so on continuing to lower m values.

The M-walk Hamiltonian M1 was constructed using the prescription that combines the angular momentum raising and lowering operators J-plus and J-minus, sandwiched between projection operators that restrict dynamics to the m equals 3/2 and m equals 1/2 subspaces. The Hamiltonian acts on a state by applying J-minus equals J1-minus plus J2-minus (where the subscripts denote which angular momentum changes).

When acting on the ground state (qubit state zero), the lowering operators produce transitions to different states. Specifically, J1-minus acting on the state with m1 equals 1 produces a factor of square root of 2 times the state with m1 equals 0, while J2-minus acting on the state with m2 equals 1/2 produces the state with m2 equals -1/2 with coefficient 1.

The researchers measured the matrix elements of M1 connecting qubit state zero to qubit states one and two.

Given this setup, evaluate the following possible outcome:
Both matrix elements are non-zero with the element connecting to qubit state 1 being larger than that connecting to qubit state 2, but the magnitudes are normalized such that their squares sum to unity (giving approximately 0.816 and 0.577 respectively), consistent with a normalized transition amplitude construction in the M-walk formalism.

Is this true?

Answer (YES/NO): NO